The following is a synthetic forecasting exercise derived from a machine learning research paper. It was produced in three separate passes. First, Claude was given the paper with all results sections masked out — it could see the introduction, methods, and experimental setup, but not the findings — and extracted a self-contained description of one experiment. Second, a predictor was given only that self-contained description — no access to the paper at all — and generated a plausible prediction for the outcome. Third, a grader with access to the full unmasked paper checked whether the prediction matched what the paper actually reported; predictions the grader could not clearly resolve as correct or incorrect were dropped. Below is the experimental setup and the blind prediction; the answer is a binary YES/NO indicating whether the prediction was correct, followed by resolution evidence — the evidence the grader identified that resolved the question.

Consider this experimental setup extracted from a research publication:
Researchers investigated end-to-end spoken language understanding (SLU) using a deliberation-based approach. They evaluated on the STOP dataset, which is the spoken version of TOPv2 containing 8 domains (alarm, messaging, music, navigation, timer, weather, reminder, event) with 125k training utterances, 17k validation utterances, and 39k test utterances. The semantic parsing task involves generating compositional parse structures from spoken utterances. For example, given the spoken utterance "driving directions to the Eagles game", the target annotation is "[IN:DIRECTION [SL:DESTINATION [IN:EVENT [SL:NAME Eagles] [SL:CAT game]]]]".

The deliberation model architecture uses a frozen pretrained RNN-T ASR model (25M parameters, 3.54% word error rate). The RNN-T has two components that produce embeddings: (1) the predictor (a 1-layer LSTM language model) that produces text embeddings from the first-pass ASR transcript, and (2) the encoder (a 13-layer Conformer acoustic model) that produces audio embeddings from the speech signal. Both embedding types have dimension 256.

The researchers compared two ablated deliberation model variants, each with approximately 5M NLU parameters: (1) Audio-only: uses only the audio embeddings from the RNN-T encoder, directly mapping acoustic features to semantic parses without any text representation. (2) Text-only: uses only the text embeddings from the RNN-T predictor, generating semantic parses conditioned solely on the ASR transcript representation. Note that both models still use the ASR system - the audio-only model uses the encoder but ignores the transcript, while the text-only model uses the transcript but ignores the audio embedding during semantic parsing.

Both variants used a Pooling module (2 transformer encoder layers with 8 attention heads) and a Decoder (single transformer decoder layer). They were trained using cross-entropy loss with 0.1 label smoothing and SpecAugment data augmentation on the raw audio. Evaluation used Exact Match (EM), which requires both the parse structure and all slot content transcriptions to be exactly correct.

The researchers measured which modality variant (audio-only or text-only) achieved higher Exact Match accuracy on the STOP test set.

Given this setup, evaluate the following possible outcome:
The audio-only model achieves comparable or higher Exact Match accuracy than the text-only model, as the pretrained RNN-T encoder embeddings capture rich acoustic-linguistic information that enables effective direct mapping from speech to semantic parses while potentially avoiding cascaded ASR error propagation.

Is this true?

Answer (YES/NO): NO